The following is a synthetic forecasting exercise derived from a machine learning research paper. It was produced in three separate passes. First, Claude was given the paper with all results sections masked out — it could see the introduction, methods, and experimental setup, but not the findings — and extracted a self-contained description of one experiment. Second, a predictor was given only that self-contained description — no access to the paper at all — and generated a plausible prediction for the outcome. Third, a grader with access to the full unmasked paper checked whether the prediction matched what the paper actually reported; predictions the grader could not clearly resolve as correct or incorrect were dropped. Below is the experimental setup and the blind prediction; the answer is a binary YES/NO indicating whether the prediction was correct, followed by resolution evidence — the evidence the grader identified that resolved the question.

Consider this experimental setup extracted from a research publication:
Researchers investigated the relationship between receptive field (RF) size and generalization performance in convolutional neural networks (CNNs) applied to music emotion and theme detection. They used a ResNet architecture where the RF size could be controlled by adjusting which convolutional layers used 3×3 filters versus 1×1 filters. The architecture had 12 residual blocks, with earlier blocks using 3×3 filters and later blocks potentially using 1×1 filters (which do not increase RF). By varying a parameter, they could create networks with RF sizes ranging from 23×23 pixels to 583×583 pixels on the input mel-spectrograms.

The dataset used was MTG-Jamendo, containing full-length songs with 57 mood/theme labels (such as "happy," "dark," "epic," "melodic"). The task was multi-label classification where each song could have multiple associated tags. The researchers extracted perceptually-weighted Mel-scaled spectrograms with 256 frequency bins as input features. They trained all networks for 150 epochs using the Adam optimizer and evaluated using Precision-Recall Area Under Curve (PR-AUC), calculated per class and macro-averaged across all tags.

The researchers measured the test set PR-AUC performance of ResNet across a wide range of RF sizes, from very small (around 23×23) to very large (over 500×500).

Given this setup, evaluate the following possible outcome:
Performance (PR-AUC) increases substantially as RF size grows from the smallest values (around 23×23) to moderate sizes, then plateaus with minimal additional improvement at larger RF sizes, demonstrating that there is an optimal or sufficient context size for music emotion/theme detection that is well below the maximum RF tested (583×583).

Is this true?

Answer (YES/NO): NO